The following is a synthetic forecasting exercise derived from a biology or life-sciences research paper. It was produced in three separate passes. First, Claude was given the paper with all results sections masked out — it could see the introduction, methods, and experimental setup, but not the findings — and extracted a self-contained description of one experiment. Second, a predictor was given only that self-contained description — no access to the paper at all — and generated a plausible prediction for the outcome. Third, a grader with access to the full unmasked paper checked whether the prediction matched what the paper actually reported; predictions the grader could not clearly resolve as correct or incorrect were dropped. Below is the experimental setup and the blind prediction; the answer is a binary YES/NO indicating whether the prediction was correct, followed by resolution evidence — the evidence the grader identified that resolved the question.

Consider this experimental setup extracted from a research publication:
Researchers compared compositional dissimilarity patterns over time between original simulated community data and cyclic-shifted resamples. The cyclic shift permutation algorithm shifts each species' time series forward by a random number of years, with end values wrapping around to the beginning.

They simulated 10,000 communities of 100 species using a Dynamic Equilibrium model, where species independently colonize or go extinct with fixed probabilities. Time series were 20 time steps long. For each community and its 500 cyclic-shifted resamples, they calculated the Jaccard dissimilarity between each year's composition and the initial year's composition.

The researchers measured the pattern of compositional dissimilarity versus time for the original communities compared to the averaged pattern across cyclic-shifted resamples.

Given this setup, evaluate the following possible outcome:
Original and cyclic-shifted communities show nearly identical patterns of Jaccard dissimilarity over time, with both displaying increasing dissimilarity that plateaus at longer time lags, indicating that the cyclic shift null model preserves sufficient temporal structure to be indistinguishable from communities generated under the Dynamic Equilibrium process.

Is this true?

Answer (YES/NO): NO